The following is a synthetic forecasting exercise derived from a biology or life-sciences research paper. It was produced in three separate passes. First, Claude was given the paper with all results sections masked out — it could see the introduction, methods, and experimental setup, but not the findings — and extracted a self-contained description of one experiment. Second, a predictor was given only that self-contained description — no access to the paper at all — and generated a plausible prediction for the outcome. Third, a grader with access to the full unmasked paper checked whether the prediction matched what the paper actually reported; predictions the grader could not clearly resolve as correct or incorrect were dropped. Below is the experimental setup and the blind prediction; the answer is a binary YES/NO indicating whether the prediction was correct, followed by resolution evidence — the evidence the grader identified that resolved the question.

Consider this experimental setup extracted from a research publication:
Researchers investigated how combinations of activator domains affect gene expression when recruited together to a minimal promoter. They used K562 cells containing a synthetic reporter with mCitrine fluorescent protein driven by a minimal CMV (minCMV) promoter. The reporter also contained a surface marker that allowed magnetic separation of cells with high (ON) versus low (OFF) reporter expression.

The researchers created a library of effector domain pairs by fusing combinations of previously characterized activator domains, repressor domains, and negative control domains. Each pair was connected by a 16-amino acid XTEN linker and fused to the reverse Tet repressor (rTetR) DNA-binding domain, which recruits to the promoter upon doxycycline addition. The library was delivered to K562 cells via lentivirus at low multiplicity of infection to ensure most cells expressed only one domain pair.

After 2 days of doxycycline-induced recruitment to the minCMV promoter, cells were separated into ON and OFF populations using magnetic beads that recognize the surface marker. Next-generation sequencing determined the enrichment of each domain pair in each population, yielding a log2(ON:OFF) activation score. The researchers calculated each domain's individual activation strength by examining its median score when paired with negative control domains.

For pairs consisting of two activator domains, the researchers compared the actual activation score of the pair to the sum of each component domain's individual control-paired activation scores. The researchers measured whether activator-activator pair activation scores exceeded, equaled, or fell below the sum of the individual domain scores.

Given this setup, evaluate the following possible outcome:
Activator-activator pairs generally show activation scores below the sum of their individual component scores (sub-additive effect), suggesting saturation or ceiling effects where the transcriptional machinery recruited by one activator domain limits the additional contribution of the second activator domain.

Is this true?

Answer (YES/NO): NO